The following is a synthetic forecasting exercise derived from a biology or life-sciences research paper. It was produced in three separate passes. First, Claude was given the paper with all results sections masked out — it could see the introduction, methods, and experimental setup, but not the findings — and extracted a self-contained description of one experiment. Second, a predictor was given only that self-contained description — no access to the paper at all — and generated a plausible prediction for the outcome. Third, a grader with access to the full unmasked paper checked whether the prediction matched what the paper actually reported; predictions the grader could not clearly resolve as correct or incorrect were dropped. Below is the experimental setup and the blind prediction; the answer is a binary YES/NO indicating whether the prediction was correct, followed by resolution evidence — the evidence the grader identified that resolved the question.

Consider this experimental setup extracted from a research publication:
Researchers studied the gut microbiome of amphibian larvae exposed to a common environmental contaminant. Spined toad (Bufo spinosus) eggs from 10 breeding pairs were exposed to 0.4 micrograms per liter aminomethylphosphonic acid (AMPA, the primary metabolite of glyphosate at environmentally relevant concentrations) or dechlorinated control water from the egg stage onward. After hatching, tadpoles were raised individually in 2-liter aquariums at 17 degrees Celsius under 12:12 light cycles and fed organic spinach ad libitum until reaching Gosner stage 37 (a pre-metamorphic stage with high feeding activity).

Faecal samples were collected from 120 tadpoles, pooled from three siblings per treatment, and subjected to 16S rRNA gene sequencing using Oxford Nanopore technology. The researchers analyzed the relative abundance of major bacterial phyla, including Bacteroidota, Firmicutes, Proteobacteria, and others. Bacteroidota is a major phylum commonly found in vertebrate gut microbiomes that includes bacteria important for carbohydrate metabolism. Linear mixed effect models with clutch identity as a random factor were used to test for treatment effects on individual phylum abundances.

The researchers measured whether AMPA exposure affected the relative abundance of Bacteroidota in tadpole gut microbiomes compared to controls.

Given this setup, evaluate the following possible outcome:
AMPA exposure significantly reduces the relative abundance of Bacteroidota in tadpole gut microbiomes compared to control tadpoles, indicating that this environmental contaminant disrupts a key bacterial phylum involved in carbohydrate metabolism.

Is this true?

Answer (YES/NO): NO